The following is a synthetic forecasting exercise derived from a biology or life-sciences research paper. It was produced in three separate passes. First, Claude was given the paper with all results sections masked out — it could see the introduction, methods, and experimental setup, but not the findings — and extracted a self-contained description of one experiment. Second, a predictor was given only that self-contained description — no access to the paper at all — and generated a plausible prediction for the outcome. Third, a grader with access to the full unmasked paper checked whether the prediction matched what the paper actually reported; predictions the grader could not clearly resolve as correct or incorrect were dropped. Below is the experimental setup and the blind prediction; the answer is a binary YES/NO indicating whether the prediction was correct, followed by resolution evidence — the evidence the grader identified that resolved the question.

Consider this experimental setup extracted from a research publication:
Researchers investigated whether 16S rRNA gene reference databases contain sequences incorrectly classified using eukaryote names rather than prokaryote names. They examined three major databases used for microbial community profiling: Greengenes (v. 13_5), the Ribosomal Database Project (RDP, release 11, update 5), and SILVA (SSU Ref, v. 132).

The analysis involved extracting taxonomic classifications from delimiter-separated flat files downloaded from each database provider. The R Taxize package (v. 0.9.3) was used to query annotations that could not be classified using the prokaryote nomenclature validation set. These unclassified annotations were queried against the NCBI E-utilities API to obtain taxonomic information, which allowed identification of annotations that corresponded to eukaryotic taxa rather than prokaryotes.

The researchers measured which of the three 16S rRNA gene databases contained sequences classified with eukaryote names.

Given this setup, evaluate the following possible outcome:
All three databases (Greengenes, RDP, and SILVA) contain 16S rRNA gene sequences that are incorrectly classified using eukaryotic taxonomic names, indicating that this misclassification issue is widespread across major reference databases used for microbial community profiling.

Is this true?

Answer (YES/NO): NO